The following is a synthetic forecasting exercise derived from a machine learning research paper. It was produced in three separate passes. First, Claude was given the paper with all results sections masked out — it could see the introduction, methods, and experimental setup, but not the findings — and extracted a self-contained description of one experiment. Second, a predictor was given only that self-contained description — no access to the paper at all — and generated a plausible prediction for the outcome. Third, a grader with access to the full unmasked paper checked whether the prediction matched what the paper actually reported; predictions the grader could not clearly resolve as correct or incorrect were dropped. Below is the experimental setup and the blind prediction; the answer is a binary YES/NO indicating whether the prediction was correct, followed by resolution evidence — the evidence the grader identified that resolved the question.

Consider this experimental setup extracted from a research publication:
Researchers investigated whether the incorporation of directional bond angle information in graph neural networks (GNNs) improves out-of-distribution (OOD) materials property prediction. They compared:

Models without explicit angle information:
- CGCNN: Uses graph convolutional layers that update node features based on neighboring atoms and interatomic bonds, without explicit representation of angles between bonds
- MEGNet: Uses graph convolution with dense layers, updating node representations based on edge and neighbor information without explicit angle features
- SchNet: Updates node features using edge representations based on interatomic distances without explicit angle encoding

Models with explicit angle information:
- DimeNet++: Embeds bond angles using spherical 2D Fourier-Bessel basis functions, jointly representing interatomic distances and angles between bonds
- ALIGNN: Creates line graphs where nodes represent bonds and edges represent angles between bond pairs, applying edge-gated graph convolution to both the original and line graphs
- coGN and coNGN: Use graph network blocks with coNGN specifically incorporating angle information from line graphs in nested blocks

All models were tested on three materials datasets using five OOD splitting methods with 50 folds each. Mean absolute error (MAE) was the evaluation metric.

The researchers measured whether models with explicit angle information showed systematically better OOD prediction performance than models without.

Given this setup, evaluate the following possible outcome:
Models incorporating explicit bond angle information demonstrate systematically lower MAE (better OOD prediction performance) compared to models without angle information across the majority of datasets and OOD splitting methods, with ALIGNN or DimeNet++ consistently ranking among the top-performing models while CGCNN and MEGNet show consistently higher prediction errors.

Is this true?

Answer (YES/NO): NO